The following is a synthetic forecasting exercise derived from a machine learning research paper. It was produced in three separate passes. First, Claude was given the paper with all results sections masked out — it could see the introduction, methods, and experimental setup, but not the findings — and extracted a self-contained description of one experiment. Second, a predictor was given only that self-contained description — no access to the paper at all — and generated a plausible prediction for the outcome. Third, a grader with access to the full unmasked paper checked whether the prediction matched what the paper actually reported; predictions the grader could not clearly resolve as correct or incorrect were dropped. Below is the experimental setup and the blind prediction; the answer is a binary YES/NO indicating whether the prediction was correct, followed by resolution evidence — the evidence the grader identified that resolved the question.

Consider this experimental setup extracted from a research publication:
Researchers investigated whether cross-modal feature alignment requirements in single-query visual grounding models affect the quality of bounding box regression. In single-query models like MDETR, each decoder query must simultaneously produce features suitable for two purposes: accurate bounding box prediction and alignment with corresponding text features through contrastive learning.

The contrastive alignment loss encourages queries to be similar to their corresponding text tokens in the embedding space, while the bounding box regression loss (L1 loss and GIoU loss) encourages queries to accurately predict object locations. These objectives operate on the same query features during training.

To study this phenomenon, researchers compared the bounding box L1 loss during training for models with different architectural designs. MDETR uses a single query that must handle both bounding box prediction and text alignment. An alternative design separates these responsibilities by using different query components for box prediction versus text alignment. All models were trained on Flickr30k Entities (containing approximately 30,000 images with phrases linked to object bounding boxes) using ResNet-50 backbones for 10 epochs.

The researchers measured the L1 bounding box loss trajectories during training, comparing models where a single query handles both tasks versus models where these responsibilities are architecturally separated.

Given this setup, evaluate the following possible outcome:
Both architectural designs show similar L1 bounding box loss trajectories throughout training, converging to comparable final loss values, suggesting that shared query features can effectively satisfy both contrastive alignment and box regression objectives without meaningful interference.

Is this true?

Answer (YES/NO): NO